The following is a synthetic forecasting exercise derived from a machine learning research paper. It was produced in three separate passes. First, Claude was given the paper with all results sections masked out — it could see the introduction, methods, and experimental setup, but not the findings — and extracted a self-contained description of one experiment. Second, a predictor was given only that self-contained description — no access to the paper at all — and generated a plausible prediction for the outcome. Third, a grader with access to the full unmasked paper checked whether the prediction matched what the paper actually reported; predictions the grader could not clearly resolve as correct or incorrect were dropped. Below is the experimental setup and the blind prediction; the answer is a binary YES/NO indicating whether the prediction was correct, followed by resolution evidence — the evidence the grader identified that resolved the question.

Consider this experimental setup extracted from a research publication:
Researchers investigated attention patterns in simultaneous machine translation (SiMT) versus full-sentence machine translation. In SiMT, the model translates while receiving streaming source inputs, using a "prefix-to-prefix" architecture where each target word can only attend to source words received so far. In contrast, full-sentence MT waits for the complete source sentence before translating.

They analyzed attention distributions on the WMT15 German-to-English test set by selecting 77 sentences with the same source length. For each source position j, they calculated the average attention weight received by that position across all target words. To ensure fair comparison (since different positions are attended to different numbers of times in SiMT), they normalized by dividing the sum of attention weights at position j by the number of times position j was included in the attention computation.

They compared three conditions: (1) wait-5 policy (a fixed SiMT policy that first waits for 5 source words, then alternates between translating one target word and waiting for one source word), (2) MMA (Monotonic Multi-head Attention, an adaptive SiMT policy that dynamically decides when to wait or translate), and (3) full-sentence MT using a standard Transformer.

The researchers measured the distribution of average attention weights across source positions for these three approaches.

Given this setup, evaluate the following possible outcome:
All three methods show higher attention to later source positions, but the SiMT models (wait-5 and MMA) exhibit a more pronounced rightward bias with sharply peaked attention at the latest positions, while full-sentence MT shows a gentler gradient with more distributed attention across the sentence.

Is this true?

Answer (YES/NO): NO